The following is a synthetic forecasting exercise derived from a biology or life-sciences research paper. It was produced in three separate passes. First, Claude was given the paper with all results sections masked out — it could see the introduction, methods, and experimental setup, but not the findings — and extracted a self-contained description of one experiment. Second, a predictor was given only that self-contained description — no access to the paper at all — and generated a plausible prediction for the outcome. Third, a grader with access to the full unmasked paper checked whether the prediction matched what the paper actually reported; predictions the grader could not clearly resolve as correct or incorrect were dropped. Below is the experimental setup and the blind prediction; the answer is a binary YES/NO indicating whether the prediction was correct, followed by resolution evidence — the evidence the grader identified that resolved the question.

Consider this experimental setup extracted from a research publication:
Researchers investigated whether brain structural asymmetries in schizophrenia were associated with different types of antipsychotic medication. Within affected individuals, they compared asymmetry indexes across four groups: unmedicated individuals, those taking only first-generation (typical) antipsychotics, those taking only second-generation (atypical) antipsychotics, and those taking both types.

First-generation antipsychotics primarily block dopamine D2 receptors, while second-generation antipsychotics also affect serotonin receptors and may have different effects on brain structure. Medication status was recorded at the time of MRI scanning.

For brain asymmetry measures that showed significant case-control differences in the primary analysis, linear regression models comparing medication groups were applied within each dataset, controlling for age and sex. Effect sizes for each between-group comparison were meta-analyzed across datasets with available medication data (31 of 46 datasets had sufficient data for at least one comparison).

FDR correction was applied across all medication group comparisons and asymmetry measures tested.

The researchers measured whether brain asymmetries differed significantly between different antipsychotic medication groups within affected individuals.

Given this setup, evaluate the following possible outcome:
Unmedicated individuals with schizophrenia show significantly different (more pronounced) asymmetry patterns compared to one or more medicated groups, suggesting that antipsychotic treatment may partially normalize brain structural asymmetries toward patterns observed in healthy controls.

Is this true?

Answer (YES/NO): NO